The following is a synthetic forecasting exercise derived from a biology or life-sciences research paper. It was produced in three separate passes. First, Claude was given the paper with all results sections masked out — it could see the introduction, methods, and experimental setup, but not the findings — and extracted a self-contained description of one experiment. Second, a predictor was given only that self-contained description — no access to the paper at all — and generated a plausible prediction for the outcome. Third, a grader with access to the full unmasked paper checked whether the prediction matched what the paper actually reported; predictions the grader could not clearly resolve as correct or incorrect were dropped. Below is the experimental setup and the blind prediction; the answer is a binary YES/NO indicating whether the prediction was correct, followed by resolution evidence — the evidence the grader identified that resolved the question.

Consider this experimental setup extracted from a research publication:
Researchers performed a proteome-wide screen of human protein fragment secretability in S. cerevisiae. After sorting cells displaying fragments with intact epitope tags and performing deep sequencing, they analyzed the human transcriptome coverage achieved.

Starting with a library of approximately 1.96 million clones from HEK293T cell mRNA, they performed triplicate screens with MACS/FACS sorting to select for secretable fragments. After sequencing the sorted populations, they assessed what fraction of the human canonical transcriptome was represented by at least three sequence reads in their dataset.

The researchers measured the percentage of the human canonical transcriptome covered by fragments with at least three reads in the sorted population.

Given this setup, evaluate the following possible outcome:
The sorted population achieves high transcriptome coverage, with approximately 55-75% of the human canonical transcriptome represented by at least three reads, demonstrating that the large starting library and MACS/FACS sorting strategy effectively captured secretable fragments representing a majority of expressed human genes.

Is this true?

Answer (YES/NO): NO